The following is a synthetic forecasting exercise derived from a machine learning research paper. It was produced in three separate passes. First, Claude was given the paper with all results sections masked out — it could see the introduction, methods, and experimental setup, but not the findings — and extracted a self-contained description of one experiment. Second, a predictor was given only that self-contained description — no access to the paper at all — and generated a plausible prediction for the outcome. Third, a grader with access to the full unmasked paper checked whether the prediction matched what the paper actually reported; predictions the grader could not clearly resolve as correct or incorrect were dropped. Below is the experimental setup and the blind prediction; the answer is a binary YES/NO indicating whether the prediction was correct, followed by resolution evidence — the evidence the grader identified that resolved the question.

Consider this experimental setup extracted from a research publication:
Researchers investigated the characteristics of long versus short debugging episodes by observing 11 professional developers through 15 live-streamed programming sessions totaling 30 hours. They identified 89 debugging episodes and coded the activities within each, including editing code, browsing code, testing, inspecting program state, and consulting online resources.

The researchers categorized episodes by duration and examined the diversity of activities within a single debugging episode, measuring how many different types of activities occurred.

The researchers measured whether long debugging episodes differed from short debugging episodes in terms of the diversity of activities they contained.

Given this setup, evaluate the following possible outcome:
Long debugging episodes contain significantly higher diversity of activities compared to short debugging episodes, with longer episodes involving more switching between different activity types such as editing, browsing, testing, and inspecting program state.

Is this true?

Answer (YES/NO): YES